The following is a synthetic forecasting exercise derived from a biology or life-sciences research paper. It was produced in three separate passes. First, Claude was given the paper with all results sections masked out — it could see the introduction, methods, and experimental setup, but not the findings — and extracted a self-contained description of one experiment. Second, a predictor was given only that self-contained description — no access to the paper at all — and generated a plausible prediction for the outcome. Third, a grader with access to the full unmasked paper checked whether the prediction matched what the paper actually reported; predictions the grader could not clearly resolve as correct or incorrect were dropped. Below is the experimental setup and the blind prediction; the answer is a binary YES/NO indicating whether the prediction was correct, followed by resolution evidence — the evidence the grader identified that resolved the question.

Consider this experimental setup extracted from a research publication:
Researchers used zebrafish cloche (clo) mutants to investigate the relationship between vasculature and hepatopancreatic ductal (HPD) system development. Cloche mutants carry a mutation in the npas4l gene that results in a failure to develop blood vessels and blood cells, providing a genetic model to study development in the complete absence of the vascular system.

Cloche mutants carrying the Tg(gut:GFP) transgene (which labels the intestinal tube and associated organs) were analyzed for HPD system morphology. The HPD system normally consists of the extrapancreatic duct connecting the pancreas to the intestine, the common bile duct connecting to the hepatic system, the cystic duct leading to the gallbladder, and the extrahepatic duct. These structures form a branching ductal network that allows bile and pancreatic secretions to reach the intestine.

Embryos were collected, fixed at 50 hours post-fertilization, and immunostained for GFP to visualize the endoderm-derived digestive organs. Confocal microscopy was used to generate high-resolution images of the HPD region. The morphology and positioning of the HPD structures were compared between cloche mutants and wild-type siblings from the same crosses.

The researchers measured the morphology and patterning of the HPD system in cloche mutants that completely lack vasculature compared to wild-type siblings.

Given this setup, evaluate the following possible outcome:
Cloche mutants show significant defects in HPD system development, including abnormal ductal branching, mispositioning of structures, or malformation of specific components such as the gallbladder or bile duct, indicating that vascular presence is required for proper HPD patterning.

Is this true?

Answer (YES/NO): YES